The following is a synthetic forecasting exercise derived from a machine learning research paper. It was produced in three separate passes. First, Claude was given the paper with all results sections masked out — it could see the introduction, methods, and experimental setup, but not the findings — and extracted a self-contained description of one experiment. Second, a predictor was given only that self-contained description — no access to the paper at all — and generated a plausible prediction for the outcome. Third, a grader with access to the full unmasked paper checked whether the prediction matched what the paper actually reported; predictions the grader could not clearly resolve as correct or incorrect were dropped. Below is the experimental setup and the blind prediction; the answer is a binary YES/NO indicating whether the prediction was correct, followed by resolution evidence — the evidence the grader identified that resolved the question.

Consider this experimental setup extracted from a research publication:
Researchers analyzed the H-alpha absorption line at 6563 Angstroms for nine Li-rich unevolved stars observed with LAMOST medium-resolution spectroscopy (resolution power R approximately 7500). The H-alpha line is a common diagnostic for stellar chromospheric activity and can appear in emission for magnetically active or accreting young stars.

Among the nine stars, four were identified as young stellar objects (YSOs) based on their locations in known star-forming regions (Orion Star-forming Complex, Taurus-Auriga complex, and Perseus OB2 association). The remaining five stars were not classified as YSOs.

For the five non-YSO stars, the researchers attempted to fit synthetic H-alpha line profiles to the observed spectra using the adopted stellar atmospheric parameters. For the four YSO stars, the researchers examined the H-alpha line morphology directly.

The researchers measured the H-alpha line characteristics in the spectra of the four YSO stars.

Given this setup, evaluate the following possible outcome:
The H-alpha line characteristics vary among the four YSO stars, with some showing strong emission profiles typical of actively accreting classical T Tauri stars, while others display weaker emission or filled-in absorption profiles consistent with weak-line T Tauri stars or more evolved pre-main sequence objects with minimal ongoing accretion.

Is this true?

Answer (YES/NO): NO